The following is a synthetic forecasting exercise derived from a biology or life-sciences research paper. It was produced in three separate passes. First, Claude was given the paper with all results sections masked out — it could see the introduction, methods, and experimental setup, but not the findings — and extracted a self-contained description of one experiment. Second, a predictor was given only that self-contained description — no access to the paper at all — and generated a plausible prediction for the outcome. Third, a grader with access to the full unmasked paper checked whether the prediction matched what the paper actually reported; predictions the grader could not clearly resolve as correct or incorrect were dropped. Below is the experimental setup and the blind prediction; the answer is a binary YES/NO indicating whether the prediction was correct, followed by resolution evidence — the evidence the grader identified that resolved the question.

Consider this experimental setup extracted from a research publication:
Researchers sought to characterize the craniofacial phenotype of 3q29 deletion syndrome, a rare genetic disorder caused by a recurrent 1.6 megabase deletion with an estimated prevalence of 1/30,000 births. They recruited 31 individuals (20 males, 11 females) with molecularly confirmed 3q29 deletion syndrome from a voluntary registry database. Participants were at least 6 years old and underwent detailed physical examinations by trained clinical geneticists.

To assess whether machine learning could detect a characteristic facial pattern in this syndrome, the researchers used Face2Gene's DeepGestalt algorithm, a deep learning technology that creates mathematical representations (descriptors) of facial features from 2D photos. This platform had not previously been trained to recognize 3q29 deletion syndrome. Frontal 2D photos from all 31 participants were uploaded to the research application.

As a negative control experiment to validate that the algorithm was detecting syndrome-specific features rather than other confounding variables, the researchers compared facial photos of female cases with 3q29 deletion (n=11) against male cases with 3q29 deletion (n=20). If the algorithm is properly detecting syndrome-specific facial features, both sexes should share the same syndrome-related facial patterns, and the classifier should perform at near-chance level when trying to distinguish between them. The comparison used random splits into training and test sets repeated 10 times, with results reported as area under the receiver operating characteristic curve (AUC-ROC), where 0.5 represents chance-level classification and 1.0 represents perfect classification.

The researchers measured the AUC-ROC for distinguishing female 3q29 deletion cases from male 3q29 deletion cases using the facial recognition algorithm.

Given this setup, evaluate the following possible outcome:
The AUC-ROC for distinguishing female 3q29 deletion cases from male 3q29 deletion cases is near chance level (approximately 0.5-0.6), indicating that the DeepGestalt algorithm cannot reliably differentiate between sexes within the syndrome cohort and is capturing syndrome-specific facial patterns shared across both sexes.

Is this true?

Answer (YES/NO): NO